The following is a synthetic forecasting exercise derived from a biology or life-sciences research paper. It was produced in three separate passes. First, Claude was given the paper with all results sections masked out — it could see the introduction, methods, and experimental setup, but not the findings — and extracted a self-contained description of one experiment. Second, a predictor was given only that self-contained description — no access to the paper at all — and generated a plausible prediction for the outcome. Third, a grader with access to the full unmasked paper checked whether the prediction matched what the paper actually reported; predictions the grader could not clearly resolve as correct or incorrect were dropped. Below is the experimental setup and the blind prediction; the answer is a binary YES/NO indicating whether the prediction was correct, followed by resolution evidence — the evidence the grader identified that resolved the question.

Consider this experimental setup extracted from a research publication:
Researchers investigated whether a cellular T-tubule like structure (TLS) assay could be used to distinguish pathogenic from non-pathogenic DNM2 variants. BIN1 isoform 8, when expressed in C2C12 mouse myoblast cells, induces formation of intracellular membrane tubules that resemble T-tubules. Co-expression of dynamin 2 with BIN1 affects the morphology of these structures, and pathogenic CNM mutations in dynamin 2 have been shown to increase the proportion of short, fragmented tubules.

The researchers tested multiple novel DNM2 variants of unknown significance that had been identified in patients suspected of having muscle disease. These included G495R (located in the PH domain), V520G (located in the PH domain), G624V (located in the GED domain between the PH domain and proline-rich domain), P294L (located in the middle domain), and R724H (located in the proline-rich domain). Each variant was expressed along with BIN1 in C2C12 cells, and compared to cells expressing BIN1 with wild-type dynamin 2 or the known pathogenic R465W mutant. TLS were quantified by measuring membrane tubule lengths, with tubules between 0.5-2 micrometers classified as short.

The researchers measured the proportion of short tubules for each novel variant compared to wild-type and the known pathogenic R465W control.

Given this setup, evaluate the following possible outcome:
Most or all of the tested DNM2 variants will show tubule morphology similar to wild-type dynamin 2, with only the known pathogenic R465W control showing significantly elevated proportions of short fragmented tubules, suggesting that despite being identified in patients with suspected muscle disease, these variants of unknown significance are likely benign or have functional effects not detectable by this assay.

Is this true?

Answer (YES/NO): NO